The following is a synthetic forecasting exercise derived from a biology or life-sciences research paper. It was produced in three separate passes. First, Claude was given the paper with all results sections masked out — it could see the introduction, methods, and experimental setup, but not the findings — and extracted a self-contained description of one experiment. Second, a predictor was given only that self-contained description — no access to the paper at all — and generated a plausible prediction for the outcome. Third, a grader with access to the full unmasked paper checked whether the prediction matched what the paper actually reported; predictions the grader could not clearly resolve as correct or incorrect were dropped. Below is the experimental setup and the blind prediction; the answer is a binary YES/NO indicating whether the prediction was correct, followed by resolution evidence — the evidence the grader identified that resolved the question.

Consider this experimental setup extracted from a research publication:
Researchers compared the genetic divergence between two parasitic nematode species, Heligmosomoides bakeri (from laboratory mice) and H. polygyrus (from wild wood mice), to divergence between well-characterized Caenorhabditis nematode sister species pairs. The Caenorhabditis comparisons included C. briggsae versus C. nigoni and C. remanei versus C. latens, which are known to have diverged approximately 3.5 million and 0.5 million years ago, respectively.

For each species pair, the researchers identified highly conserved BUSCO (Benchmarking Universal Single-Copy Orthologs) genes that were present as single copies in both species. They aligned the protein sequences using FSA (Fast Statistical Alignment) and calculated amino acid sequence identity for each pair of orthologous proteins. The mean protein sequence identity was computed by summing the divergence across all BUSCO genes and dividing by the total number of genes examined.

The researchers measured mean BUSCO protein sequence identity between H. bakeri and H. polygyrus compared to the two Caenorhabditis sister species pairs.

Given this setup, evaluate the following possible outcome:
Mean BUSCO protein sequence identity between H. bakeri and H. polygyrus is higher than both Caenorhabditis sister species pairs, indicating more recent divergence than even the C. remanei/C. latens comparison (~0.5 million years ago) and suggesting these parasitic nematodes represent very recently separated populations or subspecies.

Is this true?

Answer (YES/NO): NO